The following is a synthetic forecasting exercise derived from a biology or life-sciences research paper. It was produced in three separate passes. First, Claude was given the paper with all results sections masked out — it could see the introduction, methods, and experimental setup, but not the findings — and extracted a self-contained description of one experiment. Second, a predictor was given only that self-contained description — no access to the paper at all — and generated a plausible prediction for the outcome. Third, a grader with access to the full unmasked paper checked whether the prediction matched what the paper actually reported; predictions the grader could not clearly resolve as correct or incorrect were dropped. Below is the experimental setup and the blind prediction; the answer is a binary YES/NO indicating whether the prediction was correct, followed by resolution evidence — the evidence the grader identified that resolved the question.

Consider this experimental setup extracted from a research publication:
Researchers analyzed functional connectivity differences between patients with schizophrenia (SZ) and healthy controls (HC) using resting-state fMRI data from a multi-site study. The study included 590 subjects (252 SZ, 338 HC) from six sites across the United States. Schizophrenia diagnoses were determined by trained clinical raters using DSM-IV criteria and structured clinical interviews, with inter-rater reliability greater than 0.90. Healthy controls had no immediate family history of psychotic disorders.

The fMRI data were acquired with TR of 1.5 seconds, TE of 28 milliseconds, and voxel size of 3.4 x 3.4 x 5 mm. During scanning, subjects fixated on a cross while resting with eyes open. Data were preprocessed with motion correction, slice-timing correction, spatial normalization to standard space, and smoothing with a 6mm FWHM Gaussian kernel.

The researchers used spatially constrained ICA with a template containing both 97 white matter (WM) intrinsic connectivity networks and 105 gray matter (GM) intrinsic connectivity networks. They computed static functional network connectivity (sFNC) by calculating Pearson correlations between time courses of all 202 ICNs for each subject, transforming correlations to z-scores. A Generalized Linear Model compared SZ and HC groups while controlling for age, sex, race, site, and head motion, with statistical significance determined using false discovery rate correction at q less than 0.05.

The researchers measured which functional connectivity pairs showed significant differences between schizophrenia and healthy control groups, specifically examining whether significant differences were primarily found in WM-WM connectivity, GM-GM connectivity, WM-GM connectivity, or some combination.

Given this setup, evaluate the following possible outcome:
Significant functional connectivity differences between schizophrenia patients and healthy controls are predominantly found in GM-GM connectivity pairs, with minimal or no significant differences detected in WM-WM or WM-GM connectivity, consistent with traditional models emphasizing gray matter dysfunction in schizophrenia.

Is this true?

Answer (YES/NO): NO